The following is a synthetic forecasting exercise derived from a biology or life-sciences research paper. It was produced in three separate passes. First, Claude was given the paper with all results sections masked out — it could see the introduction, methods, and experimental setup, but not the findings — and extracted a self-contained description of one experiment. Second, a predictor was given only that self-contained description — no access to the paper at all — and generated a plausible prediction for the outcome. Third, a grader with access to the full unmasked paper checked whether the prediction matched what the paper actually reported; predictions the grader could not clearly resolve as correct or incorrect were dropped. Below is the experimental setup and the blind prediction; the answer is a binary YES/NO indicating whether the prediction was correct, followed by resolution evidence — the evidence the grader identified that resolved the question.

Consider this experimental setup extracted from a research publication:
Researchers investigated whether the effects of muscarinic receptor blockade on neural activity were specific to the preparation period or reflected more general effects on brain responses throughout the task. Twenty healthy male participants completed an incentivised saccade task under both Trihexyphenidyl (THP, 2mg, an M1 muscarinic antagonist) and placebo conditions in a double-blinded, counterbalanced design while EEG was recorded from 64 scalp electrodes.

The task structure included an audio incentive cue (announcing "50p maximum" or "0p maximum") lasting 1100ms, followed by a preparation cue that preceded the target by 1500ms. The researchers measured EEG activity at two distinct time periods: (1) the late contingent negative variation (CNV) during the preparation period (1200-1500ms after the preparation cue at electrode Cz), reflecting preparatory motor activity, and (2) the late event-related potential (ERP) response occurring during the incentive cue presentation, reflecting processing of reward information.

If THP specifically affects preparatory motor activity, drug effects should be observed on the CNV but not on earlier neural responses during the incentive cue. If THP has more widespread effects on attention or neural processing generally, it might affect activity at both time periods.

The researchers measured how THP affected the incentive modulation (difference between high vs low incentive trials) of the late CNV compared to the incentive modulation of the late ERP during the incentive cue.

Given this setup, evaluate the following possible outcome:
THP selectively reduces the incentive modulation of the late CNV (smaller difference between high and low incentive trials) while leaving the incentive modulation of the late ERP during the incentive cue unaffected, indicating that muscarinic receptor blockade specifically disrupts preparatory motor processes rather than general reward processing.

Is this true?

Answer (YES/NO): NO